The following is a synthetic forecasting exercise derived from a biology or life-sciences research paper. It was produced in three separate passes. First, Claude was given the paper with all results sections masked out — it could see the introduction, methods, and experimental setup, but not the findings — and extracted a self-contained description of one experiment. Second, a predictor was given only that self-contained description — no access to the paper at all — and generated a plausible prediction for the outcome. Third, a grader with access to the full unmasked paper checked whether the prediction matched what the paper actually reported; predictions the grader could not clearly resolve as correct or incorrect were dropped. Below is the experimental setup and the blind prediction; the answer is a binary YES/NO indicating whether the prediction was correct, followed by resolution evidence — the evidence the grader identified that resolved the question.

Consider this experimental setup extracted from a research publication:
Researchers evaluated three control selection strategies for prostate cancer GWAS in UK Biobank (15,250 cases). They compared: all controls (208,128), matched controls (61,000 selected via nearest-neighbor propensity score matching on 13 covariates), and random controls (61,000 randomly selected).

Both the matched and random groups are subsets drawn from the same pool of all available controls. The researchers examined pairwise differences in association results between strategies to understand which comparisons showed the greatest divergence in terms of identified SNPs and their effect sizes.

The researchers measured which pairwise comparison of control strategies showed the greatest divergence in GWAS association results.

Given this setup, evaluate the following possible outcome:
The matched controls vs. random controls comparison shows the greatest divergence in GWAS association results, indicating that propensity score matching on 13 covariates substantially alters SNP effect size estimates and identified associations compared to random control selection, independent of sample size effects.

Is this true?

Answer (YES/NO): YES